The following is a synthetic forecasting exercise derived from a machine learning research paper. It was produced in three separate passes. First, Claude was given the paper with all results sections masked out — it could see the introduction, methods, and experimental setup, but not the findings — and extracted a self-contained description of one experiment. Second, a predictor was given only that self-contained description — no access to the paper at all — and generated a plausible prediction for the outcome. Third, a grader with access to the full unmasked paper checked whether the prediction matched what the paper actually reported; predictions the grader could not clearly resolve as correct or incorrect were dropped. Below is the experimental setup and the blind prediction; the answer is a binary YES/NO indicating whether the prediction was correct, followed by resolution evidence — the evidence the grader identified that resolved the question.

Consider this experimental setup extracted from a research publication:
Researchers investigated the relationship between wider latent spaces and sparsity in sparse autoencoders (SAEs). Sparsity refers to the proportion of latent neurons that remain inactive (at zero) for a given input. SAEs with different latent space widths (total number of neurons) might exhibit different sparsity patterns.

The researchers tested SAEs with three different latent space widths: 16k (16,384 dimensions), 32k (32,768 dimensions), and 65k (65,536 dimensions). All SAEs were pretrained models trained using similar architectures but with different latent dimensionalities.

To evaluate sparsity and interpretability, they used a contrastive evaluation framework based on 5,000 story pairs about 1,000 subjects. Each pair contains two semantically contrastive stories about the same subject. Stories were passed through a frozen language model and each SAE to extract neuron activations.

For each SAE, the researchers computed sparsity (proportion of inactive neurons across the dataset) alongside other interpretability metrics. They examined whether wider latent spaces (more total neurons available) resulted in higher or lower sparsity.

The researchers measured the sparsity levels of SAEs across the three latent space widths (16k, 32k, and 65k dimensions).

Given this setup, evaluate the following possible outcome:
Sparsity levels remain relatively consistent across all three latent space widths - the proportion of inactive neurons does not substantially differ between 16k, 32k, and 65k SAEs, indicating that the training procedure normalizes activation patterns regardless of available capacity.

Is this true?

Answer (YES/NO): NO